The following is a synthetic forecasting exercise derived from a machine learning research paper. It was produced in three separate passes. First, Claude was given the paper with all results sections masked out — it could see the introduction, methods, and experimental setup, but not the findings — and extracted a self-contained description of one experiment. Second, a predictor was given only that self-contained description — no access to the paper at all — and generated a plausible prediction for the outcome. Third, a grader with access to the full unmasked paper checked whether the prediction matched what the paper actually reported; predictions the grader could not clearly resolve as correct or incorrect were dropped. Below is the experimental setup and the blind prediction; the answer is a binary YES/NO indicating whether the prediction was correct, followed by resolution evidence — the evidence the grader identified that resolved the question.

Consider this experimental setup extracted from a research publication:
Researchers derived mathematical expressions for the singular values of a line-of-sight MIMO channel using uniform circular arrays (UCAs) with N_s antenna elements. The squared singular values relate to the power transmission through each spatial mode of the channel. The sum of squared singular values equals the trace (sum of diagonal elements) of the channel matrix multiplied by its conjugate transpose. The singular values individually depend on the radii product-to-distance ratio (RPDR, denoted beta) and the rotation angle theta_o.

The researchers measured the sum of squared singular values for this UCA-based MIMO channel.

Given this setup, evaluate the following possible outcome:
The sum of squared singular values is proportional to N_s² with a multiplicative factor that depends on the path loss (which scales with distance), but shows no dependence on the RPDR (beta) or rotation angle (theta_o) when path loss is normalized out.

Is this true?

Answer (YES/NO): NO